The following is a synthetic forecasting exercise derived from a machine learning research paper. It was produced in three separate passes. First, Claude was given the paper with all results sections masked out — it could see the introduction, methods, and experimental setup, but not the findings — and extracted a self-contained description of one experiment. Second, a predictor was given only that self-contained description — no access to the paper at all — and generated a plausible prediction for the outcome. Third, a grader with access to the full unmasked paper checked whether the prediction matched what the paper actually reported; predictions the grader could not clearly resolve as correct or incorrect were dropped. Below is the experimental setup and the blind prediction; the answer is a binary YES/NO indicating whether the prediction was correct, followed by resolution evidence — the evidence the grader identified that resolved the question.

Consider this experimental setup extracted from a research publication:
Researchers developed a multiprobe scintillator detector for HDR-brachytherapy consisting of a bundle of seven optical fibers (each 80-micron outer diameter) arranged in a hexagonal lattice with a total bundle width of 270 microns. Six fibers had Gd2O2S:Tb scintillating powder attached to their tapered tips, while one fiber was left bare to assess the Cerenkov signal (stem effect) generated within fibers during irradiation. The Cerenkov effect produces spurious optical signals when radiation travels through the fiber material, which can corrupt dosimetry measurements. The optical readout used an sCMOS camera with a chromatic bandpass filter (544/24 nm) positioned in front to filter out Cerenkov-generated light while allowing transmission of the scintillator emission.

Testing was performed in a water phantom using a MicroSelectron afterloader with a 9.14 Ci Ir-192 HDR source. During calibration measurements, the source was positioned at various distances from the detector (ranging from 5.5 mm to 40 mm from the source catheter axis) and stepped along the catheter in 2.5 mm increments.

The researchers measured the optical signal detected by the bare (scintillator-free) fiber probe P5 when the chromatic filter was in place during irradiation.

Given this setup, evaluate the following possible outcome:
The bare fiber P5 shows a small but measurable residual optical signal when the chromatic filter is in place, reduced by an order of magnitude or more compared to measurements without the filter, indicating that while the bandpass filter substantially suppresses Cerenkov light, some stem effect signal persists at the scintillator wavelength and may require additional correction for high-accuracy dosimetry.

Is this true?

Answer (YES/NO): NO